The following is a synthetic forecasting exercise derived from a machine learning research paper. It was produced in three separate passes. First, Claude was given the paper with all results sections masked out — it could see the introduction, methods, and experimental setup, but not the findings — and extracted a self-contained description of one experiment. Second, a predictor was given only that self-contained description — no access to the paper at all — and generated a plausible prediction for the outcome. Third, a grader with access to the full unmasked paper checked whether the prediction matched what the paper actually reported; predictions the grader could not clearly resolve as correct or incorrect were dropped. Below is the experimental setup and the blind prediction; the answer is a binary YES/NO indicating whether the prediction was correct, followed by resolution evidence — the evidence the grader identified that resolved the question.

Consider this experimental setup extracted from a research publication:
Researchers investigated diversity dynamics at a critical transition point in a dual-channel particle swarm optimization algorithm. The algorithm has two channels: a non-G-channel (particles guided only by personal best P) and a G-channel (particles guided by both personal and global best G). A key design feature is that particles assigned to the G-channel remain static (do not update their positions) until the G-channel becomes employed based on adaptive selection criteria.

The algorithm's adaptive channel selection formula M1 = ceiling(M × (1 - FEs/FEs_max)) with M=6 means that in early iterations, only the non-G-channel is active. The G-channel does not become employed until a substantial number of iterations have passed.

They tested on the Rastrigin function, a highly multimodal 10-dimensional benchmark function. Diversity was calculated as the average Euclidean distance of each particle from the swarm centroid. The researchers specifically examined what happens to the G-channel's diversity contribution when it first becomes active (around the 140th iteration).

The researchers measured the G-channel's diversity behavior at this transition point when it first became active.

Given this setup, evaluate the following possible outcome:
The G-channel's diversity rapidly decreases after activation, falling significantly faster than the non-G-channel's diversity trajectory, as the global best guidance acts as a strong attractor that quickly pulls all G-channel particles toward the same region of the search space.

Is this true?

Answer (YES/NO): NO